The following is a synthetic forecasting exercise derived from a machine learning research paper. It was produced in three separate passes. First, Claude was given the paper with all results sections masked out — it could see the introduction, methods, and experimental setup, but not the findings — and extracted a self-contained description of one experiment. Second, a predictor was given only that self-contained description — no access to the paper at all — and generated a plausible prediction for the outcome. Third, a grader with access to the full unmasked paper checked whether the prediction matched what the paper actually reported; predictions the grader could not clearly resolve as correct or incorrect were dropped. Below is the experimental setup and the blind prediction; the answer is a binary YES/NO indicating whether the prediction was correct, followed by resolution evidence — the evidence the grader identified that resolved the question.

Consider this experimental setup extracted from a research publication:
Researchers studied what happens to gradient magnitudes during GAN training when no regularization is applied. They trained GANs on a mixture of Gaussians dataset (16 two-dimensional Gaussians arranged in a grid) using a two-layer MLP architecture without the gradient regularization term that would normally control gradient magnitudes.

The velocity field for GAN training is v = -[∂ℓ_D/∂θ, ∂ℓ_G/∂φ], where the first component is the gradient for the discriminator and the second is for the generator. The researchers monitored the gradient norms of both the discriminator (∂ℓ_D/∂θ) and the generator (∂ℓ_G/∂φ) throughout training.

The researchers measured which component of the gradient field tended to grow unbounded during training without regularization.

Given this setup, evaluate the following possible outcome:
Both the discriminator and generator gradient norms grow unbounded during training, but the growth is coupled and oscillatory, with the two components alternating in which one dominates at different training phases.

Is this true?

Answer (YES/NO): NO